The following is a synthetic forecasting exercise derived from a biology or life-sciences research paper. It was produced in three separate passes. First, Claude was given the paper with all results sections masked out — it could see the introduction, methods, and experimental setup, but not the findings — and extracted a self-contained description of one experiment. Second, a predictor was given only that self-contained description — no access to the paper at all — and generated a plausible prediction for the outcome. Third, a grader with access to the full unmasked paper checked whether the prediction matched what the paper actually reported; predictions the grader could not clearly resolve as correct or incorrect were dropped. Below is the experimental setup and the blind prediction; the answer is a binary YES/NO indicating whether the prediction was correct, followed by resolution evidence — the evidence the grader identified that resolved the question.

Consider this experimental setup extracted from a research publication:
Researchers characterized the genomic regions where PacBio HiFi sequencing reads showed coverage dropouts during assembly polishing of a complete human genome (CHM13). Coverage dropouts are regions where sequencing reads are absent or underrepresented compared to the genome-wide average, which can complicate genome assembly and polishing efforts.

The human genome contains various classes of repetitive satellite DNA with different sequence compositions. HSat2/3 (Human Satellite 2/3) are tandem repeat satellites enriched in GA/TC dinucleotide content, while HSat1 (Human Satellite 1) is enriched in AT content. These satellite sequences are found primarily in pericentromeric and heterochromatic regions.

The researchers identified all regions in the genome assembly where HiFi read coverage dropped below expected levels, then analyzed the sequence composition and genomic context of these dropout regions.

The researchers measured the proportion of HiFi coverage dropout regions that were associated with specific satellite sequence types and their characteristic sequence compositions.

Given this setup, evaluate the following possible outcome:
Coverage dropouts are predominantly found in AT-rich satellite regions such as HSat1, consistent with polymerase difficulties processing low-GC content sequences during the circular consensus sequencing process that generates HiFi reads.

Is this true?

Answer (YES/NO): NO